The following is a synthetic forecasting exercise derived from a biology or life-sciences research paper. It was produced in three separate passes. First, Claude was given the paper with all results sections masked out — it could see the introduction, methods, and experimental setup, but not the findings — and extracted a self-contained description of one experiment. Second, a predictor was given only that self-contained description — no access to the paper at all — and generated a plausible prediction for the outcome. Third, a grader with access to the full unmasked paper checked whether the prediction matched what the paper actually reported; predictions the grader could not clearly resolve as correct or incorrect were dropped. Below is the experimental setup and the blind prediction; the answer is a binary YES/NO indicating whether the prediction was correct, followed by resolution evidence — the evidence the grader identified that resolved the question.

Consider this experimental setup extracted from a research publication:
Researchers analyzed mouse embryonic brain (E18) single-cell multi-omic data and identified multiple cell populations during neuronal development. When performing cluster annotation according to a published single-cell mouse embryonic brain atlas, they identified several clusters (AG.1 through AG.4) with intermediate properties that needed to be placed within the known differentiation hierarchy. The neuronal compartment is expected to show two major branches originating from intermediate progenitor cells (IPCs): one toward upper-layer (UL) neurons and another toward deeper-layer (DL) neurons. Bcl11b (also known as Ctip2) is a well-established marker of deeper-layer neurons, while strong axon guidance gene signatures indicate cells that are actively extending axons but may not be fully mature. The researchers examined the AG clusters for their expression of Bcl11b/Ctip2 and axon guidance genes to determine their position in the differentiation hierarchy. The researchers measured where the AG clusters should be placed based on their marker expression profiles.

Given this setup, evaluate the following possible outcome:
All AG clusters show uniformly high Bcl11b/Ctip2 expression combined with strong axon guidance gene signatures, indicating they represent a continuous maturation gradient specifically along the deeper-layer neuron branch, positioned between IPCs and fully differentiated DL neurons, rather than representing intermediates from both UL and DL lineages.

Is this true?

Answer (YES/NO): NO